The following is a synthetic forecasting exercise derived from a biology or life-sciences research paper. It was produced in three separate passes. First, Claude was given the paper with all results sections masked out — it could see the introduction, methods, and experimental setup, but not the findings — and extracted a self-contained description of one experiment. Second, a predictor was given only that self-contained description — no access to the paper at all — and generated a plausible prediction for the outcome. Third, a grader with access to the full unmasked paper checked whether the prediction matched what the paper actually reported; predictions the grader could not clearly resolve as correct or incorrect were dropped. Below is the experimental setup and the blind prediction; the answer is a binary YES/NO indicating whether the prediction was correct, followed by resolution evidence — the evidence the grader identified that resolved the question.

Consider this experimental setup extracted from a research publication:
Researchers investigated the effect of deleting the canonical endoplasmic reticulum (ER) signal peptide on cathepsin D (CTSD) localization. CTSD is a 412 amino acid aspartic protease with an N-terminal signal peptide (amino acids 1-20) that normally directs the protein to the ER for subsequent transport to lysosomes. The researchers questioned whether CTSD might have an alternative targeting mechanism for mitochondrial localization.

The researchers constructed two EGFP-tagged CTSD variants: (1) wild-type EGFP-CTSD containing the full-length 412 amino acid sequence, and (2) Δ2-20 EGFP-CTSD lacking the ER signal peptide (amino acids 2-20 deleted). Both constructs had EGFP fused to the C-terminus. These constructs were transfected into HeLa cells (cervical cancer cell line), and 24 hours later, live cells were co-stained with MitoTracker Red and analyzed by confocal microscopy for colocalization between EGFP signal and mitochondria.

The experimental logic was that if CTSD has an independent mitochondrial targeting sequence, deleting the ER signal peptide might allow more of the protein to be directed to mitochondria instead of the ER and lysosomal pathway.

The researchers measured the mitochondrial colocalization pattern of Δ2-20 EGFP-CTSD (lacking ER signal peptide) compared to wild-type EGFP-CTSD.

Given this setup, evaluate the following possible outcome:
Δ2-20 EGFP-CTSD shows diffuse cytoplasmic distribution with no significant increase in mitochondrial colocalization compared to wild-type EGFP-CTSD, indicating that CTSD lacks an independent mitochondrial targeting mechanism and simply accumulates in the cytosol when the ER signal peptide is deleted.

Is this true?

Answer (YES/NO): NO